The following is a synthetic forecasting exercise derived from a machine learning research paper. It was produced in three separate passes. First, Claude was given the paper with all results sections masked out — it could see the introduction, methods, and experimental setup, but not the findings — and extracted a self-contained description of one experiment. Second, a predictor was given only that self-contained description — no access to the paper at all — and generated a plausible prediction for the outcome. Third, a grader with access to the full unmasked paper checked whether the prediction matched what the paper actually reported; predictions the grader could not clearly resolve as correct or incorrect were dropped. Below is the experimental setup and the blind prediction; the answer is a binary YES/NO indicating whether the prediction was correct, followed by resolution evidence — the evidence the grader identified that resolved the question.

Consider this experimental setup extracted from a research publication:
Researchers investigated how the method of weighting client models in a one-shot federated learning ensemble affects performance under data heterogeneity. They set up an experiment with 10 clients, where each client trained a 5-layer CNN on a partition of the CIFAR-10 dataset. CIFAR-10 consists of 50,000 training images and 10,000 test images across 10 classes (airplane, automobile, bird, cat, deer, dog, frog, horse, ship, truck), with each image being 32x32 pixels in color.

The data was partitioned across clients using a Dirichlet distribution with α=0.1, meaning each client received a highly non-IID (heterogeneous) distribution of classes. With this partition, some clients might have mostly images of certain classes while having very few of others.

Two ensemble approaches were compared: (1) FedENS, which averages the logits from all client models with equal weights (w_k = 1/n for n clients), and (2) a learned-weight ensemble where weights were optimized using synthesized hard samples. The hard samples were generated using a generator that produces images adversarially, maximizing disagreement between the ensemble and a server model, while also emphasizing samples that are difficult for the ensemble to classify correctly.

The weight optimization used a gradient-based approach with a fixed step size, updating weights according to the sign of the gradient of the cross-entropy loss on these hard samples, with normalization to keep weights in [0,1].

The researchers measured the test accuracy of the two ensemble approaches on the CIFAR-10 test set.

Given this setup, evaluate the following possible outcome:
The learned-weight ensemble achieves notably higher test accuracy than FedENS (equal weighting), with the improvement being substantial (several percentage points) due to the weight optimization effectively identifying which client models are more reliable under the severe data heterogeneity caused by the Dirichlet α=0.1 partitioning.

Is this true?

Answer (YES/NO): YES